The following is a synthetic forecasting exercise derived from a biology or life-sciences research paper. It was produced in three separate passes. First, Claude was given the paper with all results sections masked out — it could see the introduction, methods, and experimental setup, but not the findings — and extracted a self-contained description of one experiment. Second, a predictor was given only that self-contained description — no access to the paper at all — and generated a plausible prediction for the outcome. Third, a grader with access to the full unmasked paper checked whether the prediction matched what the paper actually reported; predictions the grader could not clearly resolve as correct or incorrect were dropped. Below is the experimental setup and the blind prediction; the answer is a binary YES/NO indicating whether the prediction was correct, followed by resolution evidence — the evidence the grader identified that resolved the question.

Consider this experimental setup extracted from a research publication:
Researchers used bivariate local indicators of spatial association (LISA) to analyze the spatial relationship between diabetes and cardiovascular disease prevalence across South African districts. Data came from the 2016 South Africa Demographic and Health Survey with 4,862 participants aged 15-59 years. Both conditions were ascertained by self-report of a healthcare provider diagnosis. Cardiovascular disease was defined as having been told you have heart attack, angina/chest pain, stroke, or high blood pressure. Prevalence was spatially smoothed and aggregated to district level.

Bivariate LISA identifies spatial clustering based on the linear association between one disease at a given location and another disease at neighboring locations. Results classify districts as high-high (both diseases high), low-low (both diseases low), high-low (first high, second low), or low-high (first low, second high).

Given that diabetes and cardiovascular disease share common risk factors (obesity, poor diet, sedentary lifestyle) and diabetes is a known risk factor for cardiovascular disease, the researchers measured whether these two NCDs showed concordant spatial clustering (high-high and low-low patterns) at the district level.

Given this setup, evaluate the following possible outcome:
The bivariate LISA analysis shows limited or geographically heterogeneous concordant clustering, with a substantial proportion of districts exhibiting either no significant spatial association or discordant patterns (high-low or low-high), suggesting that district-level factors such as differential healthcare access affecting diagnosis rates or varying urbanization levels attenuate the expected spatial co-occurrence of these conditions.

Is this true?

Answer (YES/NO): YES